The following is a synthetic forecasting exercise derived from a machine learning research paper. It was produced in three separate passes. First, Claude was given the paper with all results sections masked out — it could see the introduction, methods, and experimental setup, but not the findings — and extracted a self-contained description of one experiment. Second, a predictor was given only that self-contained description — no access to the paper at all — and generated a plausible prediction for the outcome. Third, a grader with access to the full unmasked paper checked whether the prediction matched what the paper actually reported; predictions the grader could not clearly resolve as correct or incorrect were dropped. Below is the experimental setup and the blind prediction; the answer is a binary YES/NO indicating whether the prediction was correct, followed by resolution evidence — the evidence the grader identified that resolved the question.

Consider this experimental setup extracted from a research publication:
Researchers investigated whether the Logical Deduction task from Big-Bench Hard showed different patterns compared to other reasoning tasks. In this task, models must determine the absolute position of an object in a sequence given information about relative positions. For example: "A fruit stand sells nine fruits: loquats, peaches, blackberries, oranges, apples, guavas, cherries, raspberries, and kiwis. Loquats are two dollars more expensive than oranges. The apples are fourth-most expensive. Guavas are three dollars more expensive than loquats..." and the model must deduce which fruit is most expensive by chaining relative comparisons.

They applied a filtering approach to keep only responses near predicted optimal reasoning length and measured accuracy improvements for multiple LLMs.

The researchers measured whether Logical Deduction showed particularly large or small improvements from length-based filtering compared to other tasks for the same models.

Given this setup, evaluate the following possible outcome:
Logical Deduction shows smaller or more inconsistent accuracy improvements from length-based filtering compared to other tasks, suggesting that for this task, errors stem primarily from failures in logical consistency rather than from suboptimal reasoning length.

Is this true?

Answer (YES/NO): NO